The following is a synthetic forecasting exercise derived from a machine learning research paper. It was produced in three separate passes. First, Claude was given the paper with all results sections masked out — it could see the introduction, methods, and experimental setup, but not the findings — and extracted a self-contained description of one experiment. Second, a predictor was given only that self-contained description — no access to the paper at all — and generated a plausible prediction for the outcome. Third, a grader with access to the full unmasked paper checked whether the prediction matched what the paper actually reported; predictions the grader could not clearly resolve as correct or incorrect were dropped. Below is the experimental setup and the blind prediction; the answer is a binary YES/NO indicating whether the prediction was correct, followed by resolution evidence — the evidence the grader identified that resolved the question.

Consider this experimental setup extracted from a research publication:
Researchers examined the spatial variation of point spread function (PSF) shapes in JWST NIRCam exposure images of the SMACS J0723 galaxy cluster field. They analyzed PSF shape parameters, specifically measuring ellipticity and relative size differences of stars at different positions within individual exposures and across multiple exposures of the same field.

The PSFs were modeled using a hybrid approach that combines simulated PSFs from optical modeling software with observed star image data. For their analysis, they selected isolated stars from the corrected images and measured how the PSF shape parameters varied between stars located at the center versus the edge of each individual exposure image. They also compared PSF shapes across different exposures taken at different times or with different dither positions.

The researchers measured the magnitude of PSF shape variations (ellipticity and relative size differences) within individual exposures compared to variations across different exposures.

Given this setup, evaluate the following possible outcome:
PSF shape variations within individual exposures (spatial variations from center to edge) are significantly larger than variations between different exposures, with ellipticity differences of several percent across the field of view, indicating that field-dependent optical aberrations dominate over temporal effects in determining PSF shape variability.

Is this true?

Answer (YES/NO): NO